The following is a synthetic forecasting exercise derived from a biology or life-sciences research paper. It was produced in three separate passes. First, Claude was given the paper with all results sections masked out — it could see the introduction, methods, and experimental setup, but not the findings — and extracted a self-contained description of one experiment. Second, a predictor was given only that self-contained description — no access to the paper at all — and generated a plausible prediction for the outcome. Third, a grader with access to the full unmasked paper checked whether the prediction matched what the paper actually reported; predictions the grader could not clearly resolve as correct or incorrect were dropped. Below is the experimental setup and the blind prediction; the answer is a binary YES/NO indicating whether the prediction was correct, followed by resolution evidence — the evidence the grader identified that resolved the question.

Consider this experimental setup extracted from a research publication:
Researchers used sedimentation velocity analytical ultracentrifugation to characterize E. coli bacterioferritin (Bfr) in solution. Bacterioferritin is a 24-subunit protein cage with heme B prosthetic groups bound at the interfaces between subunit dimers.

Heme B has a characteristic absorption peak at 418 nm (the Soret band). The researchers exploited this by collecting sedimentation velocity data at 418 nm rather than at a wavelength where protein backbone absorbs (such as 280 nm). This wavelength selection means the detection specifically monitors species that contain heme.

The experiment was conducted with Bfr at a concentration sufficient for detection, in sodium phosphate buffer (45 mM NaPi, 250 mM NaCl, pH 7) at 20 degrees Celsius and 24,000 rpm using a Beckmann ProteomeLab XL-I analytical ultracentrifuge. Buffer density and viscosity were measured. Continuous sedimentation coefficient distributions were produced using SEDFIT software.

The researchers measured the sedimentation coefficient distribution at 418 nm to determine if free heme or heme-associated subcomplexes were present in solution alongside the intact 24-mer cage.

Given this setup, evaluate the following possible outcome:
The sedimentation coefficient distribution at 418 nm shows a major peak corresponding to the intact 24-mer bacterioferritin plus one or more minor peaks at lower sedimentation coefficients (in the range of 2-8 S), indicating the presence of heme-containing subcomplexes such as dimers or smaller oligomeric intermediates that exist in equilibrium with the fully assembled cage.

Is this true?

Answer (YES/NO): NO